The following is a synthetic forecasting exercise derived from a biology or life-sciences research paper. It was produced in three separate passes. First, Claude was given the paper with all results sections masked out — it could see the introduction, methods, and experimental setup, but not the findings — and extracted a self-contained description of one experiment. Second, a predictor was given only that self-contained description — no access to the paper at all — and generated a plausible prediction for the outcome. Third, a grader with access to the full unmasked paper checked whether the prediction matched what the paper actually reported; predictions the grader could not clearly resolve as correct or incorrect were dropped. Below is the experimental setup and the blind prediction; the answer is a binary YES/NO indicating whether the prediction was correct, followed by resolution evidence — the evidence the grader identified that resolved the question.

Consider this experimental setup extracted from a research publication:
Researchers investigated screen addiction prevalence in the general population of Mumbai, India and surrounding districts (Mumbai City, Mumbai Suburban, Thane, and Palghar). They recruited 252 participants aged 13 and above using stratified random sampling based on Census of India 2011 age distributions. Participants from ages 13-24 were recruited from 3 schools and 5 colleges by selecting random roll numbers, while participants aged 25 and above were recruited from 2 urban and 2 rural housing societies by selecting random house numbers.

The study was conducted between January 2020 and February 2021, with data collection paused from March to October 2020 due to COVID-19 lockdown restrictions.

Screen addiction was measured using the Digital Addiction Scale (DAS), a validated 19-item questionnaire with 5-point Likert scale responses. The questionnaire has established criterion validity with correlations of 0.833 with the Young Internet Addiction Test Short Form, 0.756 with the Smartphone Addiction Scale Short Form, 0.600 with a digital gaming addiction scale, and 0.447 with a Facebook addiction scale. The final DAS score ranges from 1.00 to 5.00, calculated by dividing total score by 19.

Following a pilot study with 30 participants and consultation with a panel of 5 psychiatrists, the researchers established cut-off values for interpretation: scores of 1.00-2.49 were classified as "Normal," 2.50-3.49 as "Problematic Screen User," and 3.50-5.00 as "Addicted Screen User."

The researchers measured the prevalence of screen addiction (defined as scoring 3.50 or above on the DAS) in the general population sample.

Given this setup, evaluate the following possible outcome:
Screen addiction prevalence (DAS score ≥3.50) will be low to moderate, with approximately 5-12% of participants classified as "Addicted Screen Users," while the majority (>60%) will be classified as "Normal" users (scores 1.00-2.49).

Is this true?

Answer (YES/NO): NO